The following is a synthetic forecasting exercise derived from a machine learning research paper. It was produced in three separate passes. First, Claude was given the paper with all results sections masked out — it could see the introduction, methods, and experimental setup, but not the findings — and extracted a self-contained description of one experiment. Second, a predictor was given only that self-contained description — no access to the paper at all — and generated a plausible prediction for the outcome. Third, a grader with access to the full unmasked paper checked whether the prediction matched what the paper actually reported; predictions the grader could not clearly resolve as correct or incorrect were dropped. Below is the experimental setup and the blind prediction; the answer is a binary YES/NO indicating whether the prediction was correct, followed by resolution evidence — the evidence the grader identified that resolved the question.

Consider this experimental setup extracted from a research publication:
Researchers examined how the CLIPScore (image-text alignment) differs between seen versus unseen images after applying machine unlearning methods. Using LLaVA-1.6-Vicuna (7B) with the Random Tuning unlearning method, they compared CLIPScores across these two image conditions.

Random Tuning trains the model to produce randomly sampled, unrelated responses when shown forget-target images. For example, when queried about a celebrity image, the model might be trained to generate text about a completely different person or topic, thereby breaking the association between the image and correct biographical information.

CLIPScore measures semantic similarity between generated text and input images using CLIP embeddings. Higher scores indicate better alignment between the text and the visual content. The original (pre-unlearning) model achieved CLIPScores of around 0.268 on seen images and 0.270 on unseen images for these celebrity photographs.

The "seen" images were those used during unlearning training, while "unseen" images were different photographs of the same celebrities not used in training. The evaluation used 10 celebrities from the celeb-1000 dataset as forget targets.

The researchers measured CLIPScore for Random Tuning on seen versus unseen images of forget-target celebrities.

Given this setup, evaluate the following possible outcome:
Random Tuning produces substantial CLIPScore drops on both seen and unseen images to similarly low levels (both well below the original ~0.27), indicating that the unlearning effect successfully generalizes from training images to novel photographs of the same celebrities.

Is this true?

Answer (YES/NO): YES